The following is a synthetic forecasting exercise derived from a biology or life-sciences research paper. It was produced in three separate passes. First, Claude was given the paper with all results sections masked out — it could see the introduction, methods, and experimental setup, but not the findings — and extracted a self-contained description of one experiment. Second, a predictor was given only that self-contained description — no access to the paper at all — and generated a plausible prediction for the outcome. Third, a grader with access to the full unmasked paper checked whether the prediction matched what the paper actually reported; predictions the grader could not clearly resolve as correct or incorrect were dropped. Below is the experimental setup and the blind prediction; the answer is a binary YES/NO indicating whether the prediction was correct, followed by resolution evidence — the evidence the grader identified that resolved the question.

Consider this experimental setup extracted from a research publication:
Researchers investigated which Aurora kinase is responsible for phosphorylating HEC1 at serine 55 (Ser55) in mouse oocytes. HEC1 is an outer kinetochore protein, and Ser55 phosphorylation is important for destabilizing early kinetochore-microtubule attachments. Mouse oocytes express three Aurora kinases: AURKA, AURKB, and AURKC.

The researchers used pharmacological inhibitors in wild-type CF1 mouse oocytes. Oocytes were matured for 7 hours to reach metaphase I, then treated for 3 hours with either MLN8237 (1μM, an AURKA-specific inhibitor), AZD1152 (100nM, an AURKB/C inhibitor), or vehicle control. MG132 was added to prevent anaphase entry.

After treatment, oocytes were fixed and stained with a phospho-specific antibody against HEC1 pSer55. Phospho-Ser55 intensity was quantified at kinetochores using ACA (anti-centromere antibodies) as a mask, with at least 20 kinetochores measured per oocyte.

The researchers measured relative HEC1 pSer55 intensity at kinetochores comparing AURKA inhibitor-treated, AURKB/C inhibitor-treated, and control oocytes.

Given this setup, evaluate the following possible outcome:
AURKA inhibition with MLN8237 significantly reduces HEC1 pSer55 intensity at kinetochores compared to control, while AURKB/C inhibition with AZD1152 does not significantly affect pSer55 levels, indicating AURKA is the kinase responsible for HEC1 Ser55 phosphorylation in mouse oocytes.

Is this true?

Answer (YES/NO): NO